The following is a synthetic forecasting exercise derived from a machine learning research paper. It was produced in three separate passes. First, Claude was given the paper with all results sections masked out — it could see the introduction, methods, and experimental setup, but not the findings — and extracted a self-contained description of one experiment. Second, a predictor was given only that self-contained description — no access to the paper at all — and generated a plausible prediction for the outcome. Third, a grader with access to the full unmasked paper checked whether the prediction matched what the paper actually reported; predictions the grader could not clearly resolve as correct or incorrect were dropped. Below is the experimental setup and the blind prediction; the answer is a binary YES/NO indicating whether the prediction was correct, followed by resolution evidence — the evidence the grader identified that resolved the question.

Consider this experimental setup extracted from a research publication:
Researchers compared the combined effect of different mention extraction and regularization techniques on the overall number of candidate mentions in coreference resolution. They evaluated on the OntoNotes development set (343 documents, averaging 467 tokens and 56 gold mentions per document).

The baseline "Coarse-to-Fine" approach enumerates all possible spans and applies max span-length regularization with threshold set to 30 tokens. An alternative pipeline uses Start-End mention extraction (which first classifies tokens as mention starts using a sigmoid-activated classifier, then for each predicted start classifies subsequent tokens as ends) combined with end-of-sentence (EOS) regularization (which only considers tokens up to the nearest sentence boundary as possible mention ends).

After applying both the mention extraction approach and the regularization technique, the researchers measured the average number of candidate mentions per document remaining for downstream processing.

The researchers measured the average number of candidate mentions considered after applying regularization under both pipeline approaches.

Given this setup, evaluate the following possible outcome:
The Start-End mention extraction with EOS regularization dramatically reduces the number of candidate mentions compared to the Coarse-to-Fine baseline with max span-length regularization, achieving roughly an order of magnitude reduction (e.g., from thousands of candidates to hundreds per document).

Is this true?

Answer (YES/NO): YES